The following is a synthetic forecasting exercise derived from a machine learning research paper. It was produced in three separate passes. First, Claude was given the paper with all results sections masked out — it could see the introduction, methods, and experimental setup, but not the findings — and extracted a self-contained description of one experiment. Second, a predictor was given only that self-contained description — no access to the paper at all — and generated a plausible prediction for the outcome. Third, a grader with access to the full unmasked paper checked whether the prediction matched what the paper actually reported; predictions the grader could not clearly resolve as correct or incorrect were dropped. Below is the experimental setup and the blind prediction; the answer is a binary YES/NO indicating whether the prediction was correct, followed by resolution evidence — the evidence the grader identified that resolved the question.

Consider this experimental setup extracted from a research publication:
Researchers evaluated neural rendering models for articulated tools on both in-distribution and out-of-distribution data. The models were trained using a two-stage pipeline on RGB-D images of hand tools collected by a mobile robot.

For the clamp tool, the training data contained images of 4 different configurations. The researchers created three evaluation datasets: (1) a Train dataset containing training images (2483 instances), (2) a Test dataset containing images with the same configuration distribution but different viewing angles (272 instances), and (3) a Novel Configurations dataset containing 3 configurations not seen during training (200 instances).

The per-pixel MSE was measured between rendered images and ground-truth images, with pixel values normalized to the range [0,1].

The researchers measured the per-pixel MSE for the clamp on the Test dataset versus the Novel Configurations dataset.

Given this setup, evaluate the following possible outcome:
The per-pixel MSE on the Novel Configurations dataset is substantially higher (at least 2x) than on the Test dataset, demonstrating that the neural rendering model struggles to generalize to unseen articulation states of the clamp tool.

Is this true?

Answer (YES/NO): YES